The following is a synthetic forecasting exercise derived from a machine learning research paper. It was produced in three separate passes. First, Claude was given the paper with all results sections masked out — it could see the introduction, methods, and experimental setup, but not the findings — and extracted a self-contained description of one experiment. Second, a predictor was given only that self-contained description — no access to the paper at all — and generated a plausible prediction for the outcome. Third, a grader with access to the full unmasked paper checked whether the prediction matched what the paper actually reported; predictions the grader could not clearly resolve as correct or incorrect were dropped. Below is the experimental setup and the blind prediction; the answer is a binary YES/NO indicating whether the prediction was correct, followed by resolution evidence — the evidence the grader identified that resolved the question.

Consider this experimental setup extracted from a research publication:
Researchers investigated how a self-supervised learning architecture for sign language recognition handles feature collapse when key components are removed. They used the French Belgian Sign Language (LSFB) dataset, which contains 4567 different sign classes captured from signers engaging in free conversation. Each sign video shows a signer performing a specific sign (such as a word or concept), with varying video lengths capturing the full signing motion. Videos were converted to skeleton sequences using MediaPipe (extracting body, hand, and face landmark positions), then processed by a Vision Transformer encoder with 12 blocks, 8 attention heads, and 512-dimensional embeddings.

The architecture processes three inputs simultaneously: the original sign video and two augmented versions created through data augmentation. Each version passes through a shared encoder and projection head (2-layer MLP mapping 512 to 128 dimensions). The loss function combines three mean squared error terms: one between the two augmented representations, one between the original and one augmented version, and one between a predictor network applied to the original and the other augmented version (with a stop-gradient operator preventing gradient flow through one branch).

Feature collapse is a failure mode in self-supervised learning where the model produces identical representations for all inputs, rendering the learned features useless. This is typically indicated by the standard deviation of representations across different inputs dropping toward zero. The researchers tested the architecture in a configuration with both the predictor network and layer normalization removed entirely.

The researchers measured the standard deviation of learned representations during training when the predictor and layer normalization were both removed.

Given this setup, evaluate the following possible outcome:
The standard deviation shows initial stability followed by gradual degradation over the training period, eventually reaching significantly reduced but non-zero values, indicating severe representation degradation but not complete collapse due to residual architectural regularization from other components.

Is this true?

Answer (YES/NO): NO